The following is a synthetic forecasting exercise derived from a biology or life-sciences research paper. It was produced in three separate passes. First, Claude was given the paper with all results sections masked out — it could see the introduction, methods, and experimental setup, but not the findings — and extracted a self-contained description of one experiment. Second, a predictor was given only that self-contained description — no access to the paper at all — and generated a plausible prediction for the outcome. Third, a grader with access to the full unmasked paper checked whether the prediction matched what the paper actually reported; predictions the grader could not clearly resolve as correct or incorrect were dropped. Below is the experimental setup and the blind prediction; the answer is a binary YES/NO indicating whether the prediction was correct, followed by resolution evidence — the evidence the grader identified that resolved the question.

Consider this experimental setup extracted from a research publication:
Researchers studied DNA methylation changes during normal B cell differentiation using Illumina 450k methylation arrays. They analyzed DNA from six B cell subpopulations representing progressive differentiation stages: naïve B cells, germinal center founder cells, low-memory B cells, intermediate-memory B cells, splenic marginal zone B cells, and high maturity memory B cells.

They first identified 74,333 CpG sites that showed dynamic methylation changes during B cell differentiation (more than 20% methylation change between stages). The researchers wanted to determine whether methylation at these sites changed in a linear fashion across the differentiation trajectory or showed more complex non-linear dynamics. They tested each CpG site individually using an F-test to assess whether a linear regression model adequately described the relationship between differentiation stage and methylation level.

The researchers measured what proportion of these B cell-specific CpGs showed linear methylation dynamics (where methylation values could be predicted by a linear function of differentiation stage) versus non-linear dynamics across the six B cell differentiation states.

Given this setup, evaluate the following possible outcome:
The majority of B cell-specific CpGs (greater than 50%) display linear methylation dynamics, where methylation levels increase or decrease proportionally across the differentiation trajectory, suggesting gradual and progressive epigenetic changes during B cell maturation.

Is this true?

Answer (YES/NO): YES